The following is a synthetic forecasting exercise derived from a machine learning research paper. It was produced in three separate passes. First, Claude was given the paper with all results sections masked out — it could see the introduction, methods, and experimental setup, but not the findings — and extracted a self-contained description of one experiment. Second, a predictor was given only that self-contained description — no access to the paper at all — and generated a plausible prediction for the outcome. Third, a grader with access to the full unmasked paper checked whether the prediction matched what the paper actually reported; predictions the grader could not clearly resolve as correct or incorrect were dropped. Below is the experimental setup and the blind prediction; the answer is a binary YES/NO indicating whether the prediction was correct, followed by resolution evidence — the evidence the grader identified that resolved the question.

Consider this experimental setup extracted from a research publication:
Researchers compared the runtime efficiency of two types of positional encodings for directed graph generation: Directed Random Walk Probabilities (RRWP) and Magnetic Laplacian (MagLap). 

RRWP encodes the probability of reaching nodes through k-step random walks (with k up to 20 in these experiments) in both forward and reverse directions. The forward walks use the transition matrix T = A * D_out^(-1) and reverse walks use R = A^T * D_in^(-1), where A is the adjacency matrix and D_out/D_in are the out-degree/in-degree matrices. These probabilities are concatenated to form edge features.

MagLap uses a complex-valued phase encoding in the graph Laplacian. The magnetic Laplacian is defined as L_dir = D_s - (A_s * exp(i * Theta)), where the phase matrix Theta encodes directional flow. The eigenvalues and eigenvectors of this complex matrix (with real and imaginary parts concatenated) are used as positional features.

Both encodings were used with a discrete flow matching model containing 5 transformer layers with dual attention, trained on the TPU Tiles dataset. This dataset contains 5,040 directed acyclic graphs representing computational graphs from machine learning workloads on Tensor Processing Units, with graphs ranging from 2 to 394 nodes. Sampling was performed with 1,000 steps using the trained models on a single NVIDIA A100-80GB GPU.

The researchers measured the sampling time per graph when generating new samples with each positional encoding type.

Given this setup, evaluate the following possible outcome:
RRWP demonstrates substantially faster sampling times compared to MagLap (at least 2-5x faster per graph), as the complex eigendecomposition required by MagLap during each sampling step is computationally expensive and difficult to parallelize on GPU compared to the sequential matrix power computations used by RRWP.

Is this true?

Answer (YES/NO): YES